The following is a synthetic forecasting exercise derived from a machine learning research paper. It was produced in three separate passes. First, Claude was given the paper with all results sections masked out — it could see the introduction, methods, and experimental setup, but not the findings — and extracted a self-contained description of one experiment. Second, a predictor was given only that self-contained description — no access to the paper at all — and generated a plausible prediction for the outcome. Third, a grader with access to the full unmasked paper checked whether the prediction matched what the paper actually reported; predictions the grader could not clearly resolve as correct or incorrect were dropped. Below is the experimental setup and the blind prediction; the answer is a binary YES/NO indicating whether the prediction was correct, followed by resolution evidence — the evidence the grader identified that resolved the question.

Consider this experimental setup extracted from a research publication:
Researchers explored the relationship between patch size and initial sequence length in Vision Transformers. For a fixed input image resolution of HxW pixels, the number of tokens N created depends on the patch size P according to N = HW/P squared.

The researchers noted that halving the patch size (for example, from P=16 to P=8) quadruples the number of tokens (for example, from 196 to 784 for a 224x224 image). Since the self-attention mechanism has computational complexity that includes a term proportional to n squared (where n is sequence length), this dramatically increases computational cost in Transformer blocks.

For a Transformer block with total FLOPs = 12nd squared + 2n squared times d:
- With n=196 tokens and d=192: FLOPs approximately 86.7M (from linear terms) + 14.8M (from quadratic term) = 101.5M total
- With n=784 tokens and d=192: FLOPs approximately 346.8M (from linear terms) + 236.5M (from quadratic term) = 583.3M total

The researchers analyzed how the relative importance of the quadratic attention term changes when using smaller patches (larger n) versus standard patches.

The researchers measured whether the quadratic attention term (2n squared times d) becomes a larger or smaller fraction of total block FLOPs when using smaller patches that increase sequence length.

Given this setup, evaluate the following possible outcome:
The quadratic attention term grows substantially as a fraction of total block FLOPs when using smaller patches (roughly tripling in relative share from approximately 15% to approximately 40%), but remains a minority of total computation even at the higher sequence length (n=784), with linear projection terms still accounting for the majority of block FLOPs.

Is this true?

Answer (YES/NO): YES